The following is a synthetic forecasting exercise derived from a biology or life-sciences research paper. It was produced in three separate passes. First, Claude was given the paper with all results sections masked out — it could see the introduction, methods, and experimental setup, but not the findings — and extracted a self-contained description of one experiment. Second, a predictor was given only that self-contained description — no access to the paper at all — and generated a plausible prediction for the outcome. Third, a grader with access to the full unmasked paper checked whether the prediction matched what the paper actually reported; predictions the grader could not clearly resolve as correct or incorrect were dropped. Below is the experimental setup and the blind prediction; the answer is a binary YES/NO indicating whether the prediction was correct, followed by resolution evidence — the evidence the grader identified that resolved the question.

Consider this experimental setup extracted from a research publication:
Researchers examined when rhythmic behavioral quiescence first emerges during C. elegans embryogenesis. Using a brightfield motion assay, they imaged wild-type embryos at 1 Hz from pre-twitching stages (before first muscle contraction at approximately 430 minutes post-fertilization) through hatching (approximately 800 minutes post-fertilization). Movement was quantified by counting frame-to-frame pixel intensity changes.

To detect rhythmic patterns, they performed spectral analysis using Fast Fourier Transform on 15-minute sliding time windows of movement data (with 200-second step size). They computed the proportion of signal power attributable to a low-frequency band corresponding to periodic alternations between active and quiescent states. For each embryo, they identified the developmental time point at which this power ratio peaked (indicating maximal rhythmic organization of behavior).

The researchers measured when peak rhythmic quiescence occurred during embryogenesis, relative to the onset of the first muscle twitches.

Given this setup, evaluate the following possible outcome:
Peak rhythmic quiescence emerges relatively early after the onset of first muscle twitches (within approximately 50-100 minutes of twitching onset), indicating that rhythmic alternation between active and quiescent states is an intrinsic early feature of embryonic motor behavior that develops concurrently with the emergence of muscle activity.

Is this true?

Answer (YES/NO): NO